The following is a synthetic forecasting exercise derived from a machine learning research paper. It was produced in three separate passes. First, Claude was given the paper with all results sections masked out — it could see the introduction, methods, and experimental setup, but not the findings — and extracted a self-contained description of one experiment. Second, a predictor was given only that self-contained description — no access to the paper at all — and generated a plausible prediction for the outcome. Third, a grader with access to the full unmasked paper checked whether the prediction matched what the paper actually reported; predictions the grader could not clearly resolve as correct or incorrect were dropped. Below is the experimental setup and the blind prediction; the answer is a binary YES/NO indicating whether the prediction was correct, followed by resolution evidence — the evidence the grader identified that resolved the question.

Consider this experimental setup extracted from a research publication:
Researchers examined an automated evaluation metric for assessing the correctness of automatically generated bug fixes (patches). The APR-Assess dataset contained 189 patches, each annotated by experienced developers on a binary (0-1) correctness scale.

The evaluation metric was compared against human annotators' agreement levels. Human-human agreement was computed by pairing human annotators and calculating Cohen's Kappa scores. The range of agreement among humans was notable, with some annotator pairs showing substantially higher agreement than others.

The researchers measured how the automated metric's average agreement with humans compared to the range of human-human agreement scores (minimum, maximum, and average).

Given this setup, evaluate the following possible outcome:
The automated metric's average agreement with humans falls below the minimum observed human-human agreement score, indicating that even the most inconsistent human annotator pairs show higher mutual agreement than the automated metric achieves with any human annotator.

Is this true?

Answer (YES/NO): NO